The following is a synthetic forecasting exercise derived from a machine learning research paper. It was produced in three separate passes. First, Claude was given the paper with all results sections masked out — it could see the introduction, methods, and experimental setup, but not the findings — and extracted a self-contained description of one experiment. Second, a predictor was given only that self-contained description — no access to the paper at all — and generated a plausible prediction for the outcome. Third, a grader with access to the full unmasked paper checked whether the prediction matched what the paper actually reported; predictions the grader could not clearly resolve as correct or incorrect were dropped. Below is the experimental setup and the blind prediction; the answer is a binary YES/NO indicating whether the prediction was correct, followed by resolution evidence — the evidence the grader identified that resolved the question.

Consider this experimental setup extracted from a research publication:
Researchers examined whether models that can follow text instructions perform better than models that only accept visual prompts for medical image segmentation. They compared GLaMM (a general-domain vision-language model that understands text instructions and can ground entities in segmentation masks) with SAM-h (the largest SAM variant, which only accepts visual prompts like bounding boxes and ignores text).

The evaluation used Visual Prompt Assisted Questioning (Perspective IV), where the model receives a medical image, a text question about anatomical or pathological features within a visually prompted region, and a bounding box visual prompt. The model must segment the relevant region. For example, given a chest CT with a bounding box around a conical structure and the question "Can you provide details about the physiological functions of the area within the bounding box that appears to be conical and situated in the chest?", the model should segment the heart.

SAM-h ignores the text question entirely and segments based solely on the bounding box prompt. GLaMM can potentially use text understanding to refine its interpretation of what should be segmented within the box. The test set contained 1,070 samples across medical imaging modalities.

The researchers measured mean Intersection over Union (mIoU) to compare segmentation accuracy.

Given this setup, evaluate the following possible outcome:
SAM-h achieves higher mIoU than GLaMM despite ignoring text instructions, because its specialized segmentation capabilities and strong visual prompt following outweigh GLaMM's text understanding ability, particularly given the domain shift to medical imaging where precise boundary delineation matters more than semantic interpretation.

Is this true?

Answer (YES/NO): YES